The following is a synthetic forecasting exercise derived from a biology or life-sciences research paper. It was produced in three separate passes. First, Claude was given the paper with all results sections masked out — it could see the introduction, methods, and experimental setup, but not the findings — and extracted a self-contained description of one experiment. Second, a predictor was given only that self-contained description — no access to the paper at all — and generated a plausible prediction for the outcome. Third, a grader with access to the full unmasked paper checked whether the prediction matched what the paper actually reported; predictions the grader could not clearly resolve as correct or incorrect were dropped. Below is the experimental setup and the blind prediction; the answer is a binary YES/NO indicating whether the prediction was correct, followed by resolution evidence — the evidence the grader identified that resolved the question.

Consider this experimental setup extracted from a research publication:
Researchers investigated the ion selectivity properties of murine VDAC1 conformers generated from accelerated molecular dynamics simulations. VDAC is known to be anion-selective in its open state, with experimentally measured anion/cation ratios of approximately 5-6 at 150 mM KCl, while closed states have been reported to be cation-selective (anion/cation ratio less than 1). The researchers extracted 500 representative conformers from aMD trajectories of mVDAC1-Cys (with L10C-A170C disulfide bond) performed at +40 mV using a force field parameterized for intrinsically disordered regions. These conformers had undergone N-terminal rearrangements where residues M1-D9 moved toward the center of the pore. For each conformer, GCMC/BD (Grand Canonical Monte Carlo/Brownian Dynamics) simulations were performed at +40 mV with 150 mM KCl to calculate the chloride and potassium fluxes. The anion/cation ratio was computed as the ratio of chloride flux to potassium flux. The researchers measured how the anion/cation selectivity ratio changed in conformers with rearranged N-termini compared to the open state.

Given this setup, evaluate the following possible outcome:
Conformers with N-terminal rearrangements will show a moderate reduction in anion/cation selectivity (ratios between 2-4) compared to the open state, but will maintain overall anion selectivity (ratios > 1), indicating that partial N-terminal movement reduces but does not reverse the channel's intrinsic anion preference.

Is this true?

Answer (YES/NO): YES